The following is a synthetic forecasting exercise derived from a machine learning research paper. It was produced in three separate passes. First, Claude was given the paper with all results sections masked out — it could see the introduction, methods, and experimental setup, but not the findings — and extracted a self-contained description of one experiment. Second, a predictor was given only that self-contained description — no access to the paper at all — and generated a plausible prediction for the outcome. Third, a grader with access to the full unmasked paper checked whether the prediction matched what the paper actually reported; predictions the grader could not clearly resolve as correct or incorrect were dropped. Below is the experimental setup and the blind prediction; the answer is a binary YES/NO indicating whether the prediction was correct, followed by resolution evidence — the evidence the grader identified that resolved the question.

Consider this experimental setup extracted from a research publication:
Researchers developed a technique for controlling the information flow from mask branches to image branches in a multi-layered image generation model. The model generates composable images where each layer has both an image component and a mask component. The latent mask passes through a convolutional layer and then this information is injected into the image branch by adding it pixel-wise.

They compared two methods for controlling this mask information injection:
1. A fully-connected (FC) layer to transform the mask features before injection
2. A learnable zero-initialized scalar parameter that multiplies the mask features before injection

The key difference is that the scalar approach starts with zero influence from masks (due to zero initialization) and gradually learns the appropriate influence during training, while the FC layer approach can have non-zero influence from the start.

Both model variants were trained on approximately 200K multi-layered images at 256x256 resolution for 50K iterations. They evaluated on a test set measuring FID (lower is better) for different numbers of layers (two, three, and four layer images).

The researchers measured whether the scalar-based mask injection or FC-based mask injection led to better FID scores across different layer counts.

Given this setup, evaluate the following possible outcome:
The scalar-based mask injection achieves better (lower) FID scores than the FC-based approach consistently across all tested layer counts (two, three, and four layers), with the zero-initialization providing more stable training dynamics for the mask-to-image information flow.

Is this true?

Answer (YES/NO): NO